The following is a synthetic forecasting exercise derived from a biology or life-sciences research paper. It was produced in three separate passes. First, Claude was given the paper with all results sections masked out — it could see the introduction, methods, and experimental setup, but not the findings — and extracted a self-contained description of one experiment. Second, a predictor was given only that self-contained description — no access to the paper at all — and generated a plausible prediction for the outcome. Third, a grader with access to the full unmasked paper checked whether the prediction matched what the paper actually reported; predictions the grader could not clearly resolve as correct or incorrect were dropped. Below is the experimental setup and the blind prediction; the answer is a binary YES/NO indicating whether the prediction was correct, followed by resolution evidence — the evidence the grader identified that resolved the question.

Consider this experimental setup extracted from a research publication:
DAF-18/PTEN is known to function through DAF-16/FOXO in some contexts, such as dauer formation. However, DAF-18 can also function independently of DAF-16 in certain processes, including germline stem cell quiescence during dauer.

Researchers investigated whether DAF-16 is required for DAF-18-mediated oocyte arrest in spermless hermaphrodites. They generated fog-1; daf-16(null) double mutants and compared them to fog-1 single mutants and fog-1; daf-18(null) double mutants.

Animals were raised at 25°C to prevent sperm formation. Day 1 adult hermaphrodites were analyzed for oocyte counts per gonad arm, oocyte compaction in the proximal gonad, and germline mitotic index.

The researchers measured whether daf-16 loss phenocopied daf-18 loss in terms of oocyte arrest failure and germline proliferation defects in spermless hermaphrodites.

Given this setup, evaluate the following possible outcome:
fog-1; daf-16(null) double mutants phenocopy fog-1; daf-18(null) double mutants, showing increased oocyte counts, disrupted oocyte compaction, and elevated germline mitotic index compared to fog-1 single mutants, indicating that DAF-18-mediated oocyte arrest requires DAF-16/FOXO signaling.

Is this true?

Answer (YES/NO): NO